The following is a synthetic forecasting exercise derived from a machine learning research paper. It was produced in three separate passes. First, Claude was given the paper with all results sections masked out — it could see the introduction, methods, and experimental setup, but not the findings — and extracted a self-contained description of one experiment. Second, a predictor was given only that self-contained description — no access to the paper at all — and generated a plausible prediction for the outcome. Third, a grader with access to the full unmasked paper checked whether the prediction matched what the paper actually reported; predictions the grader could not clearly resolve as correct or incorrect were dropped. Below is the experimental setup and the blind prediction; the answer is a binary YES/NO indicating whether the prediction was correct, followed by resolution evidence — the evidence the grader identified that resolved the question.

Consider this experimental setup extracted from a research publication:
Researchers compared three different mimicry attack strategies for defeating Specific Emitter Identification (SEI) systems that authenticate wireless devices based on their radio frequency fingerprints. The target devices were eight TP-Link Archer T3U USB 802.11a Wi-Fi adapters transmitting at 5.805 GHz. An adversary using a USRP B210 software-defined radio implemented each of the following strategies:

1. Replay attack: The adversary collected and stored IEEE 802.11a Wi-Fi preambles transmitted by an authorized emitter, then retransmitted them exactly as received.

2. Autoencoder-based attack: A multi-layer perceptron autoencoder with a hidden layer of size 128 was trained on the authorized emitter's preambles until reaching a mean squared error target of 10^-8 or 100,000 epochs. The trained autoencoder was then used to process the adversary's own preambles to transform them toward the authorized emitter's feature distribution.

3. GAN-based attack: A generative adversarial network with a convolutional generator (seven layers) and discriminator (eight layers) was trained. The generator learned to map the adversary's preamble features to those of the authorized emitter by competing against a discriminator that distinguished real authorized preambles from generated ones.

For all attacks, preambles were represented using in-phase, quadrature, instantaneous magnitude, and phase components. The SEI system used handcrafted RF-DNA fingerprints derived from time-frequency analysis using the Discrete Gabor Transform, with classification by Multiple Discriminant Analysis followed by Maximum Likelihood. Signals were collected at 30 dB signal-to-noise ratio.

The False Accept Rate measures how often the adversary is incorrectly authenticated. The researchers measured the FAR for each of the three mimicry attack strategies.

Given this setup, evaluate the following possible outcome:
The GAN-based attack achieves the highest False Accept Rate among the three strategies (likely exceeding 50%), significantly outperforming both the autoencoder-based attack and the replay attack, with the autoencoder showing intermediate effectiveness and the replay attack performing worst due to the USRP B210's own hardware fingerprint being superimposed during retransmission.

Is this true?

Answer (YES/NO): NO